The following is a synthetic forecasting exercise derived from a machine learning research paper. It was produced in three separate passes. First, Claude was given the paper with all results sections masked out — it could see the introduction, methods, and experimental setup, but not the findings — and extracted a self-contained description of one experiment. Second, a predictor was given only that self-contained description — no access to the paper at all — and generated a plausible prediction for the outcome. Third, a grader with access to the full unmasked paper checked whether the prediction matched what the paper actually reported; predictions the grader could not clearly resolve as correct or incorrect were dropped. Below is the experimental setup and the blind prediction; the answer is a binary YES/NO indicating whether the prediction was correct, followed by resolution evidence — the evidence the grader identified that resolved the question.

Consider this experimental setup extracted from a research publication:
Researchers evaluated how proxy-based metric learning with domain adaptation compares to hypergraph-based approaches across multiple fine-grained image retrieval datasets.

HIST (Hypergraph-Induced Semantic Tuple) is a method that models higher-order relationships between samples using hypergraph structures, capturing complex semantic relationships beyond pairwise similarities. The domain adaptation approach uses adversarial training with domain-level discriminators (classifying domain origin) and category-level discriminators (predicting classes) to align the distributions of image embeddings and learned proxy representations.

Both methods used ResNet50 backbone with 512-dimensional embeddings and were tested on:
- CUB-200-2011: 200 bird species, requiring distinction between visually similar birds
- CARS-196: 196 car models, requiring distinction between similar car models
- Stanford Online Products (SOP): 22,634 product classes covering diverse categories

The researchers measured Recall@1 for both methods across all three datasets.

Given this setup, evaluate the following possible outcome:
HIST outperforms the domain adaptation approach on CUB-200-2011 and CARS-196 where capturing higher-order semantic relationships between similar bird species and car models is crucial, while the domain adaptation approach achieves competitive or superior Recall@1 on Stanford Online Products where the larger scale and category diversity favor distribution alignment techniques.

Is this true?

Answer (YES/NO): NO